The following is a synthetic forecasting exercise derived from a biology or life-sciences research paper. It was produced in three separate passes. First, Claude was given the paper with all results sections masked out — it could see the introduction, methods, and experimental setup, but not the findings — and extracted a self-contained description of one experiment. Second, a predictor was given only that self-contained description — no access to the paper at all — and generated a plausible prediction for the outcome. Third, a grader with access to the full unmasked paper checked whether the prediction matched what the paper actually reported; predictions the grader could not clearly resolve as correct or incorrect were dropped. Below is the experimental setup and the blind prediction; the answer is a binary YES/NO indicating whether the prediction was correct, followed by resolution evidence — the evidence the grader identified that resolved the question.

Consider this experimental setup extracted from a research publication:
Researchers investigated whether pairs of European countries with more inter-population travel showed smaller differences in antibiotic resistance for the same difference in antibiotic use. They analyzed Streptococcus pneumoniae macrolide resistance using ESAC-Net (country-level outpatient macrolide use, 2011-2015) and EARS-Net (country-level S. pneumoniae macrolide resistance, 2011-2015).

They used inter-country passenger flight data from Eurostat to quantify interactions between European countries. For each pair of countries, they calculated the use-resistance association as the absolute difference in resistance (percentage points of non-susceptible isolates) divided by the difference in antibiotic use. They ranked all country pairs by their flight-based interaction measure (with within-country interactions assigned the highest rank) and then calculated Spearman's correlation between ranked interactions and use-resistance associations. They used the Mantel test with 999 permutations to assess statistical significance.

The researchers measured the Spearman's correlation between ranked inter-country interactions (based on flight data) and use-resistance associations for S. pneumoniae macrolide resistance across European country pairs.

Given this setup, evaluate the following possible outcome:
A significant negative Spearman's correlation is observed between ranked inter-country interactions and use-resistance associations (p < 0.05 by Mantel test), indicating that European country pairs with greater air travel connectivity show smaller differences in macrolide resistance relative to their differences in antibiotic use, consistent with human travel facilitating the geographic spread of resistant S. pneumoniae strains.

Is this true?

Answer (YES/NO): NO